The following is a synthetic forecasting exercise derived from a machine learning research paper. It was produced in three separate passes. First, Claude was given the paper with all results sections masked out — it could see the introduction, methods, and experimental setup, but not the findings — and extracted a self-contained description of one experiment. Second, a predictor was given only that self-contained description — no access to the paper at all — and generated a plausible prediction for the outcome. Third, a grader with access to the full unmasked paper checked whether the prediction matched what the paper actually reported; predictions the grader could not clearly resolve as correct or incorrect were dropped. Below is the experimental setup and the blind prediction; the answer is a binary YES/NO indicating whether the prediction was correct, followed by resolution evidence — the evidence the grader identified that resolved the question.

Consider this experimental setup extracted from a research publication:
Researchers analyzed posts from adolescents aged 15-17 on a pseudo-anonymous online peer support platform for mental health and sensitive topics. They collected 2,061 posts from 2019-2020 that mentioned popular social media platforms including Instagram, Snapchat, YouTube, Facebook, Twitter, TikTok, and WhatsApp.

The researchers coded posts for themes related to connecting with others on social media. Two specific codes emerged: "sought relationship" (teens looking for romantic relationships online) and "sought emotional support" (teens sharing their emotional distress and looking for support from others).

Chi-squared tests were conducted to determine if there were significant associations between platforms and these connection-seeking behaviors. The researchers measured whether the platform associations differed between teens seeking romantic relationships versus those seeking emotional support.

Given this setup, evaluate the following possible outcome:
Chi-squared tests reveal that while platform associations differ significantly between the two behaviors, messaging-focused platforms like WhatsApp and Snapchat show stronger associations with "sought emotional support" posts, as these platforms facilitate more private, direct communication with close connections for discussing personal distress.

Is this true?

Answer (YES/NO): NO